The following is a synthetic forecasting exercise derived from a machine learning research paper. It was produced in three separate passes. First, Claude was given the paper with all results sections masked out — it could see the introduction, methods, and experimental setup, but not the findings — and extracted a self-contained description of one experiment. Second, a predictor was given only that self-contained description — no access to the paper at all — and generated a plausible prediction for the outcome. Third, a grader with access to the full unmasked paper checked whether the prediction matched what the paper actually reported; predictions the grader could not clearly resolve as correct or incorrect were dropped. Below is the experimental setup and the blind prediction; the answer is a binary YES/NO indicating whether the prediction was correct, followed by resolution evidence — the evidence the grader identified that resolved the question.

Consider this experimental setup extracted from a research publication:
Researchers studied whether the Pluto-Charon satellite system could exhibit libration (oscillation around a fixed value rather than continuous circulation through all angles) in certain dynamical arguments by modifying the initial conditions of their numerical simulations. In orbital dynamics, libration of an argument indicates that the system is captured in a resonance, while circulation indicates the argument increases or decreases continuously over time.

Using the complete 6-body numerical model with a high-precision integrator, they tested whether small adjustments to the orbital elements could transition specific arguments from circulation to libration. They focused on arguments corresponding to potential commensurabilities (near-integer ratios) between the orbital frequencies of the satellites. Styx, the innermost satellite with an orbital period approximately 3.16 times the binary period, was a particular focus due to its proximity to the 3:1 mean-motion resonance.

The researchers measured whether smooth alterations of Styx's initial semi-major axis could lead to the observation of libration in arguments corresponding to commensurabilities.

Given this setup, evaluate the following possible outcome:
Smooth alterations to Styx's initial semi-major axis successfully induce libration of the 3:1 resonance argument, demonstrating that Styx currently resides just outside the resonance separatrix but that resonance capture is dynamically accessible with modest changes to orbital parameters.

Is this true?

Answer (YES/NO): NO